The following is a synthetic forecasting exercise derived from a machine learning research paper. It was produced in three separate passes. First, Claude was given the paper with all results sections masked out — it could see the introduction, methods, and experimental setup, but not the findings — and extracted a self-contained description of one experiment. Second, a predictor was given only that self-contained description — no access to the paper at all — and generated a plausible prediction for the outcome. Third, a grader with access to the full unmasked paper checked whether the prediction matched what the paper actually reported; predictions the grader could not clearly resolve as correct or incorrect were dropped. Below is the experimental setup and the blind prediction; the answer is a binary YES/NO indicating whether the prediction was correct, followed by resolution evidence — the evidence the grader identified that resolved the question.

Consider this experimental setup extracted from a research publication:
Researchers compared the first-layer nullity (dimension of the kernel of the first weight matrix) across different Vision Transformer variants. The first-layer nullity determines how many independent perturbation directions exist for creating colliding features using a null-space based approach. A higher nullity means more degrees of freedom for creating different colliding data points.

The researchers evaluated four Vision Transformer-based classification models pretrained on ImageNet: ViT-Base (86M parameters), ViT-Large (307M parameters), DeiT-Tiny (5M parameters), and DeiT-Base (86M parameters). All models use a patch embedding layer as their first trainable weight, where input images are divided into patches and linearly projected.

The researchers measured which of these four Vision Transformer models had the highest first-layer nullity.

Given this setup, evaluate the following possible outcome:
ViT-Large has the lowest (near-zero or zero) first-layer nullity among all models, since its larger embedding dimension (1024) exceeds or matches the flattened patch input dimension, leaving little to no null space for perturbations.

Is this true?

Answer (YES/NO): YES